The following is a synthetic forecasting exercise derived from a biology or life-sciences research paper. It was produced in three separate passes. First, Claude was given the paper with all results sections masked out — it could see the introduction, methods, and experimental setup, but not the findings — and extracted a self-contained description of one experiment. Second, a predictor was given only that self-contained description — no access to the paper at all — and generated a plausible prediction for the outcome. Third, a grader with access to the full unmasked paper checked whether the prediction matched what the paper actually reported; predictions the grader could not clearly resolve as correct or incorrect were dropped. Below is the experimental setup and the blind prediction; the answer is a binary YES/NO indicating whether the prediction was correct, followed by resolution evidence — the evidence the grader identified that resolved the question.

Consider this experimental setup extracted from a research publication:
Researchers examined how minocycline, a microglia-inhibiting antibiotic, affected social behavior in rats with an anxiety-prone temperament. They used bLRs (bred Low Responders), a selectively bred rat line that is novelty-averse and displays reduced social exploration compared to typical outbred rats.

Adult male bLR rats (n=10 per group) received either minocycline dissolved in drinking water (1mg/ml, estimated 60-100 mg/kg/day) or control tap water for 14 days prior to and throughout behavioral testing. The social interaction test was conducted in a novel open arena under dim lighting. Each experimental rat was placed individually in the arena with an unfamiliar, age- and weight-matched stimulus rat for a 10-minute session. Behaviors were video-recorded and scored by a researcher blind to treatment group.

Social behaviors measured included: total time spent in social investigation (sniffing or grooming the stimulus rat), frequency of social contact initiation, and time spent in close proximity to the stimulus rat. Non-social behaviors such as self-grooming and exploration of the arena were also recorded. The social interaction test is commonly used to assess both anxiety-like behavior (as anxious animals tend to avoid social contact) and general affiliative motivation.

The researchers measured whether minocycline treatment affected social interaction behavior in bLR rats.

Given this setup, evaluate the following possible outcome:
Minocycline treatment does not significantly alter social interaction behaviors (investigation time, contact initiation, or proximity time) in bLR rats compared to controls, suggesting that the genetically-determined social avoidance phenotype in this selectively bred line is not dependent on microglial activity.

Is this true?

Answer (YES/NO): NO